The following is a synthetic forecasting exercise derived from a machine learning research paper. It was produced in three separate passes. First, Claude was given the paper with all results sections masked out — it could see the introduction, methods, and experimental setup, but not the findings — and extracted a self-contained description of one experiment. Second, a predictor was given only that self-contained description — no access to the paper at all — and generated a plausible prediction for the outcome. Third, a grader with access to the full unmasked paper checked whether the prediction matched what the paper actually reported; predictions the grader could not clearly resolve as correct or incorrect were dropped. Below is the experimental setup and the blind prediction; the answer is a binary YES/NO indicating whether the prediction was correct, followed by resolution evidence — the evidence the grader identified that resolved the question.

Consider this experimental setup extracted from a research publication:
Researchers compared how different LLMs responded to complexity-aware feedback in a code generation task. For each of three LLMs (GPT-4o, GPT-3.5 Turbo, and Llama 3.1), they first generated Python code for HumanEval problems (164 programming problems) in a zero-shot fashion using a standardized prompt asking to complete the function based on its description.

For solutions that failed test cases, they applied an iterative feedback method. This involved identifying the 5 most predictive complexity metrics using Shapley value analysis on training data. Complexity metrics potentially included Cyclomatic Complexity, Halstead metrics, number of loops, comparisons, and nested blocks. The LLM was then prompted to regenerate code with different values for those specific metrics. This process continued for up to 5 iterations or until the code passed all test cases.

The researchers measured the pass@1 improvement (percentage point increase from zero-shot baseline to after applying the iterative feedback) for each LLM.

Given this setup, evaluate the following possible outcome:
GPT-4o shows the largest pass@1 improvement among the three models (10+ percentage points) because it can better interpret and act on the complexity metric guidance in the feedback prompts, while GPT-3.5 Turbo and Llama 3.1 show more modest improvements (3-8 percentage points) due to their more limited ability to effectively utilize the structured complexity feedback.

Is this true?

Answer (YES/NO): NO